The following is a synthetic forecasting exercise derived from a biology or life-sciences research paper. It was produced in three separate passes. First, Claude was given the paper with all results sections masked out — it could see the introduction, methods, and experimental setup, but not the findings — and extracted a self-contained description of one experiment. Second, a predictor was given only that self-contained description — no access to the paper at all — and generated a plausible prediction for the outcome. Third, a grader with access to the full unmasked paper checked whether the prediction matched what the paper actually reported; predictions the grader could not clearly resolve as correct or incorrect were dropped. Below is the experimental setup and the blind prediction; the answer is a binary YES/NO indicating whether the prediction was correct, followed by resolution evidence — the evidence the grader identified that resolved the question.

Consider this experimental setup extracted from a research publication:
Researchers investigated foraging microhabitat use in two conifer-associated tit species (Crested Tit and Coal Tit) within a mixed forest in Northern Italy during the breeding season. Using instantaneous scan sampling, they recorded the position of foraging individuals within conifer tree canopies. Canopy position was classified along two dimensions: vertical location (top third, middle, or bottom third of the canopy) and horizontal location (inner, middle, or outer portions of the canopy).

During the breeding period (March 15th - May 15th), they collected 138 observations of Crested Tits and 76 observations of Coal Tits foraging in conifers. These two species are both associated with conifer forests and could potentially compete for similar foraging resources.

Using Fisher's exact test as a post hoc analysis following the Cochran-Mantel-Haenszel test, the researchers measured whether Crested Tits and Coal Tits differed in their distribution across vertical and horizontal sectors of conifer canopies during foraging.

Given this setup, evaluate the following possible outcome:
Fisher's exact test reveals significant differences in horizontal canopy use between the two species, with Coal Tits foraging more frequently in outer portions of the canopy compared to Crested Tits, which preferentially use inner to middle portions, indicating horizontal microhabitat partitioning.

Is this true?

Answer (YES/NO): NO